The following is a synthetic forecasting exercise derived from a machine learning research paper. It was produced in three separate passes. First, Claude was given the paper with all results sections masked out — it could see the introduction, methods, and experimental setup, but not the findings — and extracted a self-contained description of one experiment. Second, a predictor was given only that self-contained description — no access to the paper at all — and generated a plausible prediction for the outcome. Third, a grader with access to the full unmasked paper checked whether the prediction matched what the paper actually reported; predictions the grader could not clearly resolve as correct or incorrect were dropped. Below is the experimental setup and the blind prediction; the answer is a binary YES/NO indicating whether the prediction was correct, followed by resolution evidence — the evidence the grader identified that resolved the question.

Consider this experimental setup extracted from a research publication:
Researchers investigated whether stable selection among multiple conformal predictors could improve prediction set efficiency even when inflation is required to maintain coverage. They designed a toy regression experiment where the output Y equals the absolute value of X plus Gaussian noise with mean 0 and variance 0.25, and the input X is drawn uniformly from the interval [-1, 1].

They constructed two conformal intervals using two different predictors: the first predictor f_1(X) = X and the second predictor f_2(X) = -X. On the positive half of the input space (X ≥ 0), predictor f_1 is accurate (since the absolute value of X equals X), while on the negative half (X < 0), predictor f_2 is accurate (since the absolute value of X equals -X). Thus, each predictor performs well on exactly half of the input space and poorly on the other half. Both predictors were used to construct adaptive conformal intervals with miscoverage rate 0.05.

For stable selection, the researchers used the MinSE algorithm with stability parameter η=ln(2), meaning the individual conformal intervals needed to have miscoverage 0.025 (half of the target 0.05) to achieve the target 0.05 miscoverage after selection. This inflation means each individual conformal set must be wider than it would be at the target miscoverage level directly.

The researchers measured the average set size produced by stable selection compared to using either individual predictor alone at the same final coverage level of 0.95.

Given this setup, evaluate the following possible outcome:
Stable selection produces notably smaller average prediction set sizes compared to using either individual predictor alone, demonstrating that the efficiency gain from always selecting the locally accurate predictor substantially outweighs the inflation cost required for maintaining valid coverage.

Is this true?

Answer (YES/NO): YES